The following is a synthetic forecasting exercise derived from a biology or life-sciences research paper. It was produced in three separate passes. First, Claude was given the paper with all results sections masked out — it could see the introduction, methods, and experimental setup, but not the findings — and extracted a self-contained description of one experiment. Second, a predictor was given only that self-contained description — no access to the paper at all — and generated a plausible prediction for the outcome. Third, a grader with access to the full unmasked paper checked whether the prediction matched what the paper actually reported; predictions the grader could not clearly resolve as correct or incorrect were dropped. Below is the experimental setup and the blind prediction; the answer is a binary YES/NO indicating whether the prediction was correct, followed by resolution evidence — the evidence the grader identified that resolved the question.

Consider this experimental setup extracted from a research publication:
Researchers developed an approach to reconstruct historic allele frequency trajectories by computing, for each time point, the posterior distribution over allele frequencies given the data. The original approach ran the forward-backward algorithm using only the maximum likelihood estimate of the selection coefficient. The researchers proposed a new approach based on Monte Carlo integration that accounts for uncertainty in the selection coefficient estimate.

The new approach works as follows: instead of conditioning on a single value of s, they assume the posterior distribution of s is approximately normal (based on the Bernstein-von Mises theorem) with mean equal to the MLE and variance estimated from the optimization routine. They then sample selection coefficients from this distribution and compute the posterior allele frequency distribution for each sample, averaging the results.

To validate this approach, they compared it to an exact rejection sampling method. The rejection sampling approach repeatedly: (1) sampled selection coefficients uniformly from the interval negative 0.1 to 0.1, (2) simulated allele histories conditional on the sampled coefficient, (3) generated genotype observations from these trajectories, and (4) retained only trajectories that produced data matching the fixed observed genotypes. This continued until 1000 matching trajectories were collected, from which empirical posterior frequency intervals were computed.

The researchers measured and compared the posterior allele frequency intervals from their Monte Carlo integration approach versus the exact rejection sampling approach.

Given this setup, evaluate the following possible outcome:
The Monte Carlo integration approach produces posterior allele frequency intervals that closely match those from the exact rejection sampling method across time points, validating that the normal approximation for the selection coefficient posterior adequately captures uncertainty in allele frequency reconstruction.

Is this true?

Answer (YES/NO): YES